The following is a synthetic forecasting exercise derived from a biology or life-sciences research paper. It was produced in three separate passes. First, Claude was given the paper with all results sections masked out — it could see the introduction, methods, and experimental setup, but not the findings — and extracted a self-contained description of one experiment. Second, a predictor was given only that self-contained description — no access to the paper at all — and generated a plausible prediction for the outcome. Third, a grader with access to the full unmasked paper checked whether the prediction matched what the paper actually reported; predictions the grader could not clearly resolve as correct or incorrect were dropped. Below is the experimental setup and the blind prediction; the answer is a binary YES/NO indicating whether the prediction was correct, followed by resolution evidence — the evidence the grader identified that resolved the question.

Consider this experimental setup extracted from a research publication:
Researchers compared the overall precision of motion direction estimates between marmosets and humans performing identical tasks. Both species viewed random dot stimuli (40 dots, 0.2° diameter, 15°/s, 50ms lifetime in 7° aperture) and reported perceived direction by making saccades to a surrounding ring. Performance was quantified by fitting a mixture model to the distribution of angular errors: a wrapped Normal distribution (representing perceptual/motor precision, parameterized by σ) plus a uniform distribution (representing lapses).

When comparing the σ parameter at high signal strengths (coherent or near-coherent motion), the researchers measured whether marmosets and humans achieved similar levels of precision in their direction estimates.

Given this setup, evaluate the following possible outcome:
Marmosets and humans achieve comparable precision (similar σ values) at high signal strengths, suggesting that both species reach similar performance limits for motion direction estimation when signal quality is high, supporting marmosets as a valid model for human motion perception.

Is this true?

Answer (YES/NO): NO